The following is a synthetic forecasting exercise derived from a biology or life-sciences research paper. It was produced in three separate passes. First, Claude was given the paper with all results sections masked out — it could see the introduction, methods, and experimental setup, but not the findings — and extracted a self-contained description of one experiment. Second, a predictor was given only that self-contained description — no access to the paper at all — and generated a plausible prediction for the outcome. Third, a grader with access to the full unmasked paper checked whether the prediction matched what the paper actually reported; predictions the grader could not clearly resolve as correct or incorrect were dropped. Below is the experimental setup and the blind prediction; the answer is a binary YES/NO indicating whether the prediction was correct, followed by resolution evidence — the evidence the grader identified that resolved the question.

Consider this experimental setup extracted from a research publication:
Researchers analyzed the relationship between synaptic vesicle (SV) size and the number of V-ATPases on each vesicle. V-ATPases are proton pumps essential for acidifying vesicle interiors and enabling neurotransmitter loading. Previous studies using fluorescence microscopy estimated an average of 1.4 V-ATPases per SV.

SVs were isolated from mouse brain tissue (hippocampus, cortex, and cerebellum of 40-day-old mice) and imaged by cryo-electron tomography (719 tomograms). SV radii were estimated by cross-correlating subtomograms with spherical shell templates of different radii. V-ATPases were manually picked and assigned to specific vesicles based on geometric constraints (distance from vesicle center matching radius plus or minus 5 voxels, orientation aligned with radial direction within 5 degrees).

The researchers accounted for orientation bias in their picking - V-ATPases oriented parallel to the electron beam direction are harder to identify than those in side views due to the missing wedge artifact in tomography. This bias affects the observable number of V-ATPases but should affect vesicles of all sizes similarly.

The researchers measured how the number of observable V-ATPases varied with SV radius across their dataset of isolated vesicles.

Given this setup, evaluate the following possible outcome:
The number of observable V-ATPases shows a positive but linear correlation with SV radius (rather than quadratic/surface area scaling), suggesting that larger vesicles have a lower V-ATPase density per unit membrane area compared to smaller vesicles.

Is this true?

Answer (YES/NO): NO